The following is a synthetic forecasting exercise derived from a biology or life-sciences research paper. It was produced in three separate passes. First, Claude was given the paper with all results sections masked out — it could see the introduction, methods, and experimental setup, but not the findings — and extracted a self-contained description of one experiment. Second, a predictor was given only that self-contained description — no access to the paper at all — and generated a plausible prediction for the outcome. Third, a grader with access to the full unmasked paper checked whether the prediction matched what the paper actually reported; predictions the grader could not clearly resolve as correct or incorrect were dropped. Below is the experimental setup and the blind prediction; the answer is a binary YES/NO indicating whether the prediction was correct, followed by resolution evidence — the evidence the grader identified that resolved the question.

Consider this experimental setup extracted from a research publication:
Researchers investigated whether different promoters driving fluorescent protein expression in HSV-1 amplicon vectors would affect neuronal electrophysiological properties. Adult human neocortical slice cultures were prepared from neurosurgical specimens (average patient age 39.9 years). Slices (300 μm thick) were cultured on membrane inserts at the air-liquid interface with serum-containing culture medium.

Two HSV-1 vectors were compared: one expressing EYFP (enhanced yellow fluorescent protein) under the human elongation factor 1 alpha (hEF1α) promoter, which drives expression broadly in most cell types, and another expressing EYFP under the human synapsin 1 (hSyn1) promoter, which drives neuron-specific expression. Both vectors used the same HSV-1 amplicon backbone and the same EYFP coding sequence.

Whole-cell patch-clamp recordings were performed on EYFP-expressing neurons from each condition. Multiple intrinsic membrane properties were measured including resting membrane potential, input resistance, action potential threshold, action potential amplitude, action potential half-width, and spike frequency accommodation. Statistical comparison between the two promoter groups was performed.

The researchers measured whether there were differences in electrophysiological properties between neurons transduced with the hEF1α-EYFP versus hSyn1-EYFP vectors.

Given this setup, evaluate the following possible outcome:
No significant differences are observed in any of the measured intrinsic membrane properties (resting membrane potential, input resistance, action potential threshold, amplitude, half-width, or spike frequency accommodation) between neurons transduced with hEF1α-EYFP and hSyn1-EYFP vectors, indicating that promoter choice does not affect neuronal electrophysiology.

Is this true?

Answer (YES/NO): YES